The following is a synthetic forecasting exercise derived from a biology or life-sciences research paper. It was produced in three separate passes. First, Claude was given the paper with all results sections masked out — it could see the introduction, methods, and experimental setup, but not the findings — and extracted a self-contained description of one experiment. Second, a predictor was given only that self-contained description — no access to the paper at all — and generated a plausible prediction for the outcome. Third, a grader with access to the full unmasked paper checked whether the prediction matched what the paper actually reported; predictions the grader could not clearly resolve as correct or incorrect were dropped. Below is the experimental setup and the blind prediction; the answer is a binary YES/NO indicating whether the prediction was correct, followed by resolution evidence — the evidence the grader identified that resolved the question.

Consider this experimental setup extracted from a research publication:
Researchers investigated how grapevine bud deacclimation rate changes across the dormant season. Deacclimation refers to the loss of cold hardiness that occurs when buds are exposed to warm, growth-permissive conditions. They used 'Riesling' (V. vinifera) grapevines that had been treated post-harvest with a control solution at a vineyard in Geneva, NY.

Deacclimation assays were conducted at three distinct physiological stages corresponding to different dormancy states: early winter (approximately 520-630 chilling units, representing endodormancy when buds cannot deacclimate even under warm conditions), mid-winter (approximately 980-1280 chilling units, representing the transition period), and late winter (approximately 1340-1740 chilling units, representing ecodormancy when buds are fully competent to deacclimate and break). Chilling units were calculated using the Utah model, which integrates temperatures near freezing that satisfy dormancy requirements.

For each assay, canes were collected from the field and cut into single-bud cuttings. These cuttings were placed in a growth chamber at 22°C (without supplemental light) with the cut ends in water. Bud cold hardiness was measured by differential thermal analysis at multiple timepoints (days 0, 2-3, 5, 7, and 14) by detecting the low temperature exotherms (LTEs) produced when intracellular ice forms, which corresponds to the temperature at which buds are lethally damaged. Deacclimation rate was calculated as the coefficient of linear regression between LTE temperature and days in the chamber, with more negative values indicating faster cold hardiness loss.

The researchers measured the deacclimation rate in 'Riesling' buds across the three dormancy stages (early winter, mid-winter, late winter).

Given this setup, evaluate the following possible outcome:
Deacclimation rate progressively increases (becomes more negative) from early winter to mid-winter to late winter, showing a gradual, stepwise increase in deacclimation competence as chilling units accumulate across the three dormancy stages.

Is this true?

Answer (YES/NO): NO